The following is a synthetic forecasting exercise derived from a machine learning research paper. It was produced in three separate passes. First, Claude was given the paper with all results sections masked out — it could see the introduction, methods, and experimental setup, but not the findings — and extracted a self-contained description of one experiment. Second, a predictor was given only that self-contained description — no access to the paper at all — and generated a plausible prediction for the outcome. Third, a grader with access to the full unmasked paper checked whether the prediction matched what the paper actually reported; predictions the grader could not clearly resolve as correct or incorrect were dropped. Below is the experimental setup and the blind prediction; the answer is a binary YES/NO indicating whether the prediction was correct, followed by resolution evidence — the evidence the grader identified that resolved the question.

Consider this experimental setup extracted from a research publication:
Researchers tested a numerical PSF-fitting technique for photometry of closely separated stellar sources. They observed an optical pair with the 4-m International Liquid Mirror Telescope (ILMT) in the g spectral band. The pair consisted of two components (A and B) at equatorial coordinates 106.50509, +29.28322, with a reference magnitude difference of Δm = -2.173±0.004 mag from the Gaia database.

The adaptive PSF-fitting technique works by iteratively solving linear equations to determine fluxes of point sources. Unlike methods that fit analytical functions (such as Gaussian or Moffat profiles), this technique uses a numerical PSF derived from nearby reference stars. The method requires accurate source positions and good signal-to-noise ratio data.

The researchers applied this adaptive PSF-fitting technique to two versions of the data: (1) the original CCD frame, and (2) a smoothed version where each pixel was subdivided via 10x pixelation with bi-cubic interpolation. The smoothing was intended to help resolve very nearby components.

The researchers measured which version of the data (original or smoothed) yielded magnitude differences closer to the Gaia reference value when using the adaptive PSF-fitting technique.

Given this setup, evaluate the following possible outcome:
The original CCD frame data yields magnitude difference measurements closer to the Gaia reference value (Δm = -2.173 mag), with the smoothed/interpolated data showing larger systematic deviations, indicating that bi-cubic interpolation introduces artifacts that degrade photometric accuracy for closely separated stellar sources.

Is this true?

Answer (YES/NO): YES